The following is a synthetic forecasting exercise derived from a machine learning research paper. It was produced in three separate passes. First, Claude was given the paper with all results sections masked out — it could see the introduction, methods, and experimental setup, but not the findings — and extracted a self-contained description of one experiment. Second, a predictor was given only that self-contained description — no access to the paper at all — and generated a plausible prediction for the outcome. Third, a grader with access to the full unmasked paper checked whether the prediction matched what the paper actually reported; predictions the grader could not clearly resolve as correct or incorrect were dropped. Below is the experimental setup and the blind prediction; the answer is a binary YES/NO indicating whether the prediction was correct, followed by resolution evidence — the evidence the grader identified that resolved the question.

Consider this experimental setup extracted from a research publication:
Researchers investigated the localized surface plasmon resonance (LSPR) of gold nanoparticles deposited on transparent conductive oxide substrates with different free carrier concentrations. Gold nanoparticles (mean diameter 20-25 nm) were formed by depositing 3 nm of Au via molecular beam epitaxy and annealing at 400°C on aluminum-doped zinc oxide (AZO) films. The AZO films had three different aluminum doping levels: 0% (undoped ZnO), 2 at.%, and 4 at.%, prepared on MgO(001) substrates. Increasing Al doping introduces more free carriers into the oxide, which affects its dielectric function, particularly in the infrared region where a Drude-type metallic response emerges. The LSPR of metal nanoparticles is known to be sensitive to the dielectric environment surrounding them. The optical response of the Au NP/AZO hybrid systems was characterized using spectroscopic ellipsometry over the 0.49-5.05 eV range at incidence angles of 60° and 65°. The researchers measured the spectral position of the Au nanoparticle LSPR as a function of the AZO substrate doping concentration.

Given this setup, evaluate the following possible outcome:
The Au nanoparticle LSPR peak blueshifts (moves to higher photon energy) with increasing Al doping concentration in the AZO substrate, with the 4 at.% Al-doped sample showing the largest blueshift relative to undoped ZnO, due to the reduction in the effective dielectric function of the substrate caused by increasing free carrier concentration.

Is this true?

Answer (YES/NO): NO